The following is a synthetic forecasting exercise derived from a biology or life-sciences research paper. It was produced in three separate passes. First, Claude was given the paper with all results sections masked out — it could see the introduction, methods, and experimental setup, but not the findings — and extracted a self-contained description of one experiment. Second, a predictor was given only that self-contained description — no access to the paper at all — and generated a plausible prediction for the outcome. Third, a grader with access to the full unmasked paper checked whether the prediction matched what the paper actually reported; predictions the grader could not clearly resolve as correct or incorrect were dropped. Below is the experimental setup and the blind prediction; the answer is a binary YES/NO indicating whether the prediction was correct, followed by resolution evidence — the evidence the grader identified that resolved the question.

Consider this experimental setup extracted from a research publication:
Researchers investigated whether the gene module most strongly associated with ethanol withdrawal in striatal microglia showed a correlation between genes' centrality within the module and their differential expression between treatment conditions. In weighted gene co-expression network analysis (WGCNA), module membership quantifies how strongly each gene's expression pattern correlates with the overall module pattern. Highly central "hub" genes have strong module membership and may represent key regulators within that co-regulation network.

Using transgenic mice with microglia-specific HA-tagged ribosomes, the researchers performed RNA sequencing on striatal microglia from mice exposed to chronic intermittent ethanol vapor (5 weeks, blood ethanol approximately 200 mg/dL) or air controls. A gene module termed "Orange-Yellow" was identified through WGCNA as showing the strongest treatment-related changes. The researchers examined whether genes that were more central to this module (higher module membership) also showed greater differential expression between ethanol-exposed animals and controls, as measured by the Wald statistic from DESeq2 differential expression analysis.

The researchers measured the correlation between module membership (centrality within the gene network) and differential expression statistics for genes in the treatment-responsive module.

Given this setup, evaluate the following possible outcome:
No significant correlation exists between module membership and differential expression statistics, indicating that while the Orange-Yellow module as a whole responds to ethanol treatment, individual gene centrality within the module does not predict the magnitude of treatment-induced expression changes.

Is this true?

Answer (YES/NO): NO